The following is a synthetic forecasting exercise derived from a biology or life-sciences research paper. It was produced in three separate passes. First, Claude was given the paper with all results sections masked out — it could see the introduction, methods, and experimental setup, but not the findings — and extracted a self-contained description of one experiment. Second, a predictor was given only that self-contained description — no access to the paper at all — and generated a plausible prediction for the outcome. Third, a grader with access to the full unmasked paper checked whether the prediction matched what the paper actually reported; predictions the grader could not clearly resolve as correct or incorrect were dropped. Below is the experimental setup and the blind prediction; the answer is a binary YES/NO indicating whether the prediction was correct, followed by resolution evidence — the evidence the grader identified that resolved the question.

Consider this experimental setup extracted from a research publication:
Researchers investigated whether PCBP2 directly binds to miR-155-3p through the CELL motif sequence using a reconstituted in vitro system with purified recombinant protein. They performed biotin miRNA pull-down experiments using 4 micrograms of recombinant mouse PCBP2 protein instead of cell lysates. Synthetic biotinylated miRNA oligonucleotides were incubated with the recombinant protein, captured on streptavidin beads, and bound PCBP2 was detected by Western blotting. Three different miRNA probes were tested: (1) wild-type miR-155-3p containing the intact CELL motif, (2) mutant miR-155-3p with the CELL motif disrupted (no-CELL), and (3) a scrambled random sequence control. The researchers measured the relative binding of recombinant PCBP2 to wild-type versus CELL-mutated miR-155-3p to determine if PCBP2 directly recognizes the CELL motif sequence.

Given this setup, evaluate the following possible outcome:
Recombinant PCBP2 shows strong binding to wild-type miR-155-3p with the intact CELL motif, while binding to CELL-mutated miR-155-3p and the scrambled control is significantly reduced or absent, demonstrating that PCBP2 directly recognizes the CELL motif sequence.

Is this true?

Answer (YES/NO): YES